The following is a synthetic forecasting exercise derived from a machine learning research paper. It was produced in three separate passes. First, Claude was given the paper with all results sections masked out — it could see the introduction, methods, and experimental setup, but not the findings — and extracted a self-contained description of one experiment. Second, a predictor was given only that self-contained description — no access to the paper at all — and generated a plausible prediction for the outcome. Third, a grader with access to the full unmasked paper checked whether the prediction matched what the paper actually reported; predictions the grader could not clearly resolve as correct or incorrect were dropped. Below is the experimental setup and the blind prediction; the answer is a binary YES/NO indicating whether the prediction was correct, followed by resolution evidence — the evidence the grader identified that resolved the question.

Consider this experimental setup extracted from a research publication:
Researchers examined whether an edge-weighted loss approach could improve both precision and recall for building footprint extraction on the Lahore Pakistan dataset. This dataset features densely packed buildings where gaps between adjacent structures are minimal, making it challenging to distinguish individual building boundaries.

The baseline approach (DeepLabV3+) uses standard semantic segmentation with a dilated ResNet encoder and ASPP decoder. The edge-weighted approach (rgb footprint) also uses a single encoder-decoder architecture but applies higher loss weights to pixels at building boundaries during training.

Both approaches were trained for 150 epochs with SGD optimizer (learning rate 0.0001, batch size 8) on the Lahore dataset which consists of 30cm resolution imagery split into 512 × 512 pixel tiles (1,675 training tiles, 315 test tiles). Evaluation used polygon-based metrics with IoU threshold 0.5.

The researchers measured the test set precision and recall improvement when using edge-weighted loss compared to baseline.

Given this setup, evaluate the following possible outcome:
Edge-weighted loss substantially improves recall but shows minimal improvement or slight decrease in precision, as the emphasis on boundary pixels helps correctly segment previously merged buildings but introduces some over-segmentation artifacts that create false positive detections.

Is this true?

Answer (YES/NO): NO